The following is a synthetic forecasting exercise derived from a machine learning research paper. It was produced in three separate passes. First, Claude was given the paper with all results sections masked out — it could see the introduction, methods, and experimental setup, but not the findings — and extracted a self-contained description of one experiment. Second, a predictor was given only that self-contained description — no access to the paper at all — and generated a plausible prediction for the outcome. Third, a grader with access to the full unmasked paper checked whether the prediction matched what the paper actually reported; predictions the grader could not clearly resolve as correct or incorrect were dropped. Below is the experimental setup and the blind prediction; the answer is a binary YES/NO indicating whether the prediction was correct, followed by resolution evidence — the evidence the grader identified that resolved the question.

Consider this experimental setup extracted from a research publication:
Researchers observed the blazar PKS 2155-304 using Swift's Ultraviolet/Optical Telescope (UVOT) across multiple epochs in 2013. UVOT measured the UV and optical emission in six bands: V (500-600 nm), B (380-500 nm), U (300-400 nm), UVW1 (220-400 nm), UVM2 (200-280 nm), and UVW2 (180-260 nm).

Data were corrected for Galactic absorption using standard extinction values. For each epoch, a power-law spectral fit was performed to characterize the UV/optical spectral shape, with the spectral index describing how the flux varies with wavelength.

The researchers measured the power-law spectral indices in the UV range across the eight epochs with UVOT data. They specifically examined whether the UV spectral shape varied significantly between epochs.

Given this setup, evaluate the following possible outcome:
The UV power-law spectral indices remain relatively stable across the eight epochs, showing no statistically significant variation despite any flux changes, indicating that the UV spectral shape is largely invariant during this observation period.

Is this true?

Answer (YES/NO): YES